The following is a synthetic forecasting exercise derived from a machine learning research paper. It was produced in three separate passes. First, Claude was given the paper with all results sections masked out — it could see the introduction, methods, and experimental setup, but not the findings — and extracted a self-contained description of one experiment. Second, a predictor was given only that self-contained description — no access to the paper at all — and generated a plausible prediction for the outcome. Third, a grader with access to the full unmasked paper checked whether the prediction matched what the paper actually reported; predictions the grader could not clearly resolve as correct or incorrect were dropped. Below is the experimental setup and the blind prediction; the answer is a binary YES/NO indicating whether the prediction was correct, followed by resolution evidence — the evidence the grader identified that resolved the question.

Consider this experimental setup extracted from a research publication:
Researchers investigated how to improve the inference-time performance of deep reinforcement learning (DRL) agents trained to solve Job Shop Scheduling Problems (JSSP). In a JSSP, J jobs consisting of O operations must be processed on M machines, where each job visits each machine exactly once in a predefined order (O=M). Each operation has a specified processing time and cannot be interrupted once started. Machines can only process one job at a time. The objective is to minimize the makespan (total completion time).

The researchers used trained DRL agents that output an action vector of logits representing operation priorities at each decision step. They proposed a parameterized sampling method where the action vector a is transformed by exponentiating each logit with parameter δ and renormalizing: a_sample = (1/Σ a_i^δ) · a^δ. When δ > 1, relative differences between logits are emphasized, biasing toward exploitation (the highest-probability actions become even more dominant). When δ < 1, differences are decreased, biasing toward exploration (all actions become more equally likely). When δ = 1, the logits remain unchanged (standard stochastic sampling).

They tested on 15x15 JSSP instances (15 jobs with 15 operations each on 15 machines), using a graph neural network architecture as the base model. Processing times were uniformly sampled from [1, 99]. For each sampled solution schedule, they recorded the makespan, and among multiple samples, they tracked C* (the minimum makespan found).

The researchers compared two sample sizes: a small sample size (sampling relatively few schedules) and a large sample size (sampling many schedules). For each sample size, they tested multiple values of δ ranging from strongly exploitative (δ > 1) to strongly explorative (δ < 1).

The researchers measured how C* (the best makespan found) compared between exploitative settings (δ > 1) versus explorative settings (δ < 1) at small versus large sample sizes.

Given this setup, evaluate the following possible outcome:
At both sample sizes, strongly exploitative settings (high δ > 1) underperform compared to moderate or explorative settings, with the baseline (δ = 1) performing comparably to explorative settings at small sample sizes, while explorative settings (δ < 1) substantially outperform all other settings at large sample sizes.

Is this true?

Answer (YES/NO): NO